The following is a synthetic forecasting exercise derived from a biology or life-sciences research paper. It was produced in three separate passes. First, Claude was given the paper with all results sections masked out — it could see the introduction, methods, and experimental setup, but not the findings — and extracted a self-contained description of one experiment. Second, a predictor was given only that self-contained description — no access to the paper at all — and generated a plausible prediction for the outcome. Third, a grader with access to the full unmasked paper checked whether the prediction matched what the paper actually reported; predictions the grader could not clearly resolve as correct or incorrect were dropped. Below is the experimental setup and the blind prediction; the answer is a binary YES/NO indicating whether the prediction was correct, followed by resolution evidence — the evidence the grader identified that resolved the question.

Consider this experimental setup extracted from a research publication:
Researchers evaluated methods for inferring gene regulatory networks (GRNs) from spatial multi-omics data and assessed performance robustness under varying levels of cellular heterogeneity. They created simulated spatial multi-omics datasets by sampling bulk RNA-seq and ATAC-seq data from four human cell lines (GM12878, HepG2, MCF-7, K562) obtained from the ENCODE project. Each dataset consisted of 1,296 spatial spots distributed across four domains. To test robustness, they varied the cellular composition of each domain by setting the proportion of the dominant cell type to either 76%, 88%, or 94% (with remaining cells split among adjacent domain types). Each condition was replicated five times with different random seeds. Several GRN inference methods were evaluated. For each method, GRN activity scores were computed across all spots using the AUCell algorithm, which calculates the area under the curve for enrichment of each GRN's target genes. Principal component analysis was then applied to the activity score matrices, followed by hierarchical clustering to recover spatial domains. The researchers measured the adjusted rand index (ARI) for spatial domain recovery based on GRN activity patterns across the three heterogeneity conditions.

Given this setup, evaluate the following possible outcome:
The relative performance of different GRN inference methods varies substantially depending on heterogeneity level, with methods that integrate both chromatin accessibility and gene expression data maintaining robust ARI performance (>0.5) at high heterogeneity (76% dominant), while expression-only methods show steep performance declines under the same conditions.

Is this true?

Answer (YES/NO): NO